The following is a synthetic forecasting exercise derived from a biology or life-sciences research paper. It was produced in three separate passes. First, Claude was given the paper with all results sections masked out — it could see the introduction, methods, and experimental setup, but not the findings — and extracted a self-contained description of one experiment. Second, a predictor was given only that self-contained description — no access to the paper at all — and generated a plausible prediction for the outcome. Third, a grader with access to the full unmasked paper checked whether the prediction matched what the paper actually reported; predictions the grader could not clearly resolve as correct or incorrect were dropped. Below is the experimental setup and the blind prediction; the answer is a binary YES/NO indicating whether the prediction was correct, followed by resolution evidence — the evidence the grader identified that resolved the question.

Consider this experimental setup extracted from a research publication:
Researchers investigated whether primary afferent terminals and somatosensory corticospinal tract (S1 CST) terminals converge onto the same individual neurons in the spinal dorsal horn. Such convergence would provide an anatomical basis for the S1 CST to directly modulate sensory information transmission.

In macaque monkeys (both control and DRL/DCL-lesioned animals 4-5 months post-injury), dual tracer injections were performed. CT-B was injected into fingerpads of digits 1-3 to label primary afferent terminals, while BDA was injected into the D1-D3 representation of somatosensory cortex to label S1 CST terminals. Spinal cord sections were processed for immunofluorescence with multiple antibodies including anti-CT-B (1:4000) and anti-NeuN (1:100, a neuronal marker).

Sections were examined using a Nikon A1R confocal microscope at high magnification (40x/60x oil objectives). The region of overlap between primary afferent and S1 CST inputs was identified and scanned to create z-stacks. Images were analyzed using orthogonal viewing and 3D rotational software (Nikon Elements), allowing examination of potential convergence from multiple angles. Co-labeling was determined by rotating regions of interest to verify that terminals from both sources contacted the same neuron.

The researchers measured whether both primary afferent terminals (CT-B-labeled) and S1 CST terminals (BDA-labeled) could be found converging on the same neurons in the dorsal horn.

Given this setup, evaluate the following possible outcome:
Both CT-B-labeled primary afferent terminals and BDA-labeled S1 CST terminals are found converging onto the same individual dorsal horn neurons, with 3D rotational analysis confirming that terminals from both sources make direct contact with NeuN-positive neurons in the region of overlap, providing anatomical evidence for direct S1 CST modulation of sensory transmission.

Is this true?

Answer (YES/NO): YES